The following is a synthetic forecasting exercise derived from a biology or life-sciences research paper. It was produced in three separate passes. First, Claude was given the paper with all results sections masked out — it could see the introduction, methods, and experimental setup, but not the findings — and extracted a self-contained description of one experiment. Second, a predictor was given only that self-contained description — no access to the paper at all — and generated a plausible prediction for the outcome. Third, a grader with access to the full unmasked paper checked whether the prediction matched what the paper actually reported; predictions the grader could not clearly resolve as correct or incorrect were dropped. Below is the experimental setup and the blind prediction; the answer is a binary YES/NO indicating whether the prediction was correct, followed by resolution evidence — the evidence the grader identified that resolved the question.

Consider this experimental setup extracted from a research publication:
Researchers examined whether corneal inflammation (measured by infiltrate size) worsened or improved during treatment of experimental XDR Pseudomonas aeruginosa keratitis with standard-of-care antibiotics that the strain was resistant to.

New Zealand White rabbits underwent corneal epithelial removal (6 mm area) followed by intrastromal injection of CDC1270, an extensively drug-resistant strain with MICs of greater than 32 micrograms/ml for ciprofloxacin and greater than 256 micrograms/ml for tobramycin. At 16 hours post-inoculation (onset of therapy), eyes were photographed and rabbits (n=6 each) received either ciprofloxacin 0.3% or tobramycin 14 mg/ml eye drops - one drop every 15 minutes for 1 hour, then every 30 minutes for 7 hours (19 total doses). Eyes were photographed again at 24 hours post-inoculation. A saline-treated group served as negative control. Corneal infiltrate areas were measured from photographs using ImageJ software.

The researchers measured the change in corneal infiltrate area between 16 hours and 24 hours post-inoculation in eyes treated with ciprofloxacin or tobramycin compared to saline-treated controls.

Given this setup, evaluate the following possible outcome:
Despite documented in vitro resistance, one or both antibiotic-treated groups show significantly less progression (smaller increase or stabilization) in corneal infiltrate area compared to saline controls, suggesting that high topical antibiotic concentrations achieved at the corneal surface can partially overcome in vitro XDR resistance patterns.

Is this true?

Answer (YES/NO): NO